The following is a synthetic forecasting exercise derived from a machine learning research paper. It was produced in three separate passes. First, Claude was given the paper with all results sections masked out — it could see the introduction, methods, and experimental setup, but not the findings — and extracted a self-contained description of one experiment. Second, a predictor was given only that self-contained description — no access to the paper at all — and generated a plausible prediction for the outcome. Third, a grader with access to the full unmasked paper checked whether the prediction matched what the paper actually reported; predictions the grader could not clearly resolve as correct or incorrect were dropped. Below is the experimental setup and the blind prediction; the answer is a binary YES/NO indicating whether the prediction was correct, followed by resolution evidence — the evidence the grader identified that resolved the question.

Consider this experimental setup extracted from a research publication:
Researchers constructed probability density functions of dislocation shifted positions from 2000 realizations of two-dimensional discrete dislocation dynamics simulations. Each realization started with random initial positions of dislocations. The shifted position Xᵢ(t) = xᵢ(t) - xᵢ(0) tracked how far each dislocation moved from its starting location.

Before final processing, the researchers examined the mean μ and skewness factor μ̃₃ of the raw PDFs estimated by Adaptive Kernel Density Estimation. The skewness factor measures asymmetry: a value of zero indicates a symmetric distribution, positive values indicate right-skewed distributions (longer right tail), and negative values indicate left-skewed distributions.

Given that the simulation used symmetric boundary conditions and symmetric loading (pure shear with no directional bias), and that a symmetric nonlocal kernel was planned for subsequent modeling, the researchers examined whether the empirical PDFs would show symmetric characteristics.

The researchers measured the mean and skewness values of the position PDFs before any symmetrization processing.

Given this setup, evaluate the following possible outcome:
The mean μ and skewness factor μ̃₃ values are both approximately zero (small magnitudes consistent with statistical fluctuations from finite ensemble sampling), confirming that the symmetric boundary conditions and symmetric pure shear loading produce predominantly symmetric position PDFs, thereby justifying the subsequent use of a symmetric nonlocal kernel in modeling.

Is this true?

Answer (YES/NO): YES